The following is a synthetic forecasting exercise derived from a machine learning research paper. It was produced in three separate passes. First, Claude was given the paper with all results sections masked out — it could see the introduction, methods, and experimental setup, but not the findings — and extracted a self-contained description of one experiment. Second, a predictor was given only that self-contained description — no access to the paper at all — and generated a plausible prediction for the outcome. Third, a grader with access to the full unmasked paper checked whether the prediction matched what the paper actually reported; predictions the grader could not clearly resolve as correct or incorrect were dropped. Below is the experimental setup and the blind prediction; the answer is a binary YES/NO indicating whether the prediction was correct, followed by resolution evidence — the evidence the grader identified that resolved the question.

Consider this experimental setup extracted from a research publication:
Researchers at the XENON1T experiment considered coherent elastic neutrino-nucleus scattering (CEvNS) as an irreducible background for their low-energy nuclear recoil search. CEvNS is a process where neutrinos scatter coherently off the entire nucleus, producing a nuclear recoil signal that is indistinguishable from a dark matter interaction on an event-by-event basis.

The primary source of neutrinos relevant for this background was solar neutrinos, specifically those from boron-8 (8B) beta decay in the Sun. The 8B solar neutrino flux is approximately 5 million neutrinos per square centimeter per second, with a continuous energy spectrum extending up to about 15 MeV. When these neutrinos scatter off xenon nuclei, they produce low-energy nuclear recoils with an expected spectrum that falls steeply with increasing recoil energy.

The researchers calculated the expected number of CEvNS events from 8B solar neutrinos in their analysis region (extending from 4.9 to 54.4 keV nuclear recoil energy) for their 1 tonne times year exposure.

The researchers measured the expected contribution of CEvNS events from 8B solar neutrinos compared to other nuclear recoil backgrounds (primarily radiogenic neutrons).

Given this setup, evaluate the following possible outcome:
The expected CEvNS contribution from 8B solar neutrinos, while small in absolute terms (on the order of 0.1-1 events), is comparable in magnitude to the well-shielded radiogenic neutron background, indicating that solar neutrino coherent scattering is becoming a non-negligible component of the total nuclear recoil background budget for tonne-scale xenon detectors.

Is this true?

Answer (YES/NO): NO